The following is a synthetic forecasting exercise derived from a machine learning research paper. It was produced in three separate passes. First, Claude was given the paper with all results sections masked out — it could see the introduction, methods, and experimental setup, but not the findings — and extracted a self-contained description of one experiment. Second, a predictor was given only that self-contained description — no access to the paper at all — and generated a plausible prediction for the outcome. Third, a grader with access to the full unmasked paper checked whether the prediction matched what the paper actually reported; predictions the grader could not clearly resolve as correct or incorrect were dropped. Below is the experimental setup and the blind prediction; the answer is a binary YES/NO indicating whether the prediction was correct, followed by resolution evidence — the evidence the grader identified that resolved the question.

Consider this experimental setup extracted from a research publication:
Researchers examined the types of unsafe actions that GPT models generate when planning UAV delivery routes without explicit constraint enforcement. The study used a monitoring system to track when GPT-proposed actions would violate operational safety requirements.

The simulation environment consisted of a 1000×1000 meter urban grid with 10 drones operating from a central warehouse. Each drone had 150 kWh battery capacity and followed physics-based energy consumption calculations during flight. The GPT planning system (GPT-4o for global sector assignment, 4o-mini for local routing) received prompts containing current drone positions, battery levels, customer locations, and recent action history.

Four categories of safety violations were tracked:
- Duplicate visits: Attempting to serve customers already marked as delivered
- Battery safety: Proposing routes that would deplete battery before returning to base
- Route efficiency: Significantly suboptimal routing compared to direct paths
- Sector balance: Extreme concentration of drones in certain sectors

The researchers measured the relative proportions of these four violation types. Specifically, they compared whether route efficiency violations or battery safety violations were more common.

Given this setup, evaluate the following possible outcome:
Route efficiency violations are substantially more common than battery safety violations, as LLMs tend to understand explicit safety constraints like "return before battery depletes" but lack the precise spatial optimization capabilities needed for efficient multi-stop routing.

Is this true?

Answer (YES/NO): NO